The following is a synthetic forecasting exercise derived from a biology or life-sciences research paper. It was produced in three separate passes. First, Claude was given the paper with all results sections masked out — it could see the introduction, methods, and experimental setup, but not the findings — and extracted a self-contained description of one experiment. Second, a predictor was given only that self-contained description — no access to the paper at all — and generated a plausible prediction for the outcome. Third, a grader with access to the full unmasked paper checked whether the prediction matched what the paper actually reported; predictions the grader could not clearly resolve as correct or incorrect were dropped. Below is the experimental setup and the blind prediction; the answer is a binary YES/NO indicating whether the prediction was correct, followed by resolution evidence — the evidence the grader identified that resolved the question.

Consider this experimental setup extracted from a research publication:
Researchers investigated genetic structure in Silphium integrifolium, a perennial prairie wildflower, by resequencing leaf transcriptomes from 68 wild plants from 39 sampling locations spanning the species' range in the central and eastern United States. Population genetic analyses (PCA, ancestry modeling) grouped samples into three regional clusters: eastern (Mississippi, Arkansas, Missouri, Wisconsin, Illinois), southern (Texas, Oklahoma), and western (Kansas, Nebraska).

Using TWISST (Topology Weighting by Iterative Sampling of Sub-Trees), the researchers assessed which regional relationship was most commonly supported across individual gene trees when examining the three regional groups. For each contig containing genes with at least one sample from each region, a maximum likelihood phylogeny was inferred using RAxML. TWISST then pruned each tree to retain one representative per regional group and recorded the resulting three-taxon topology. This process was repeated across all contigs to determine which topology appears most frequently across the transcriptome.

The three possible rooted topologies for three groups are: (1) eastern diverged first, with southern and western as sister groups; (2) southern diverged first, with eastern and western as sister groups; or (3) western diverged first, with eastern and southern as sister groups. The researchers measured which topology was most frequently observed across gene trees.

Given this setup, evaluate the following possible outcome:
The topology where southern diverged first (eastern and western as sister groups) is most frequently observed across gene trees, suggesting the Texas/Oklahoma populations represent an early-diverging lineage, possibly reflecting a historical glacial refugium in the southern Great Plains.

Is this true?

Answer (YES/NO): NO